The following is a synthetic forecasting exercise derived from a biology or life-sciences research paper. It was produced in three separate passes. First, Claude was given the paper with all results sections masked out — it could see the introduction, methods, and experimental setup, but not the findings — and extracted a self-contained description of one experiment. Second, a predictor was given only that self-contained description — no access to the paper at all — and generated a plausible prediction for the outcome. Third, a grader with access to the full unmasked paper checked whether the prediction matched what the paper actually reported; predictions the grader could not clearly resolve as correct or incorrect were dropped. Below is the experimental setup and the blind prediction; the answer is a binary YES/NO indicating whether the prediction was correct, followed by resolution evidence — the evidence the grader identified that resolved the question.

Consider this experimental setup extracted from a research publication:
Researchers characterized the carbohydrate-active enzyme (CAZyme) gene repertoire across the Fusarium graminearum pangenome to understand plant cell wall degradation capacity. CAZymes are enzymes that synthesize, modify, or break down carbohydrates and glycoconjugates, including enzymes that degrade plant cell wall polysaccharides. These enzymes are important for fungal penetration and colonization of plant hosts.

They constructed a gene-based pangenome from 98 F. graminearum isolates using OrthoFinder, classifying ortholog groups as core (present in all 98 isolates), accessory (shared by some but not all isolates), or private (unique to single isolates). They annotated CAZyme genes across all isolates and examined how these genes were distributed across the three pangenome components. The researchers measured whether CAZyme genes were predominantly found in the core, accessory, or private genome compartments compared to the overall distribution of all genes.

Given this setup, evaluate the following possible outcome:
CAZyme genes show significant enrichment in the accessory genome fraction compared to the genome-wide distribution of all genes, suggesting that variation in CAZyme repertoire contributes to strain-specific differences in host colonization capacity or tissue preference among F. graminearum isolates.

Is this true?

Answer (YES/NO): NO